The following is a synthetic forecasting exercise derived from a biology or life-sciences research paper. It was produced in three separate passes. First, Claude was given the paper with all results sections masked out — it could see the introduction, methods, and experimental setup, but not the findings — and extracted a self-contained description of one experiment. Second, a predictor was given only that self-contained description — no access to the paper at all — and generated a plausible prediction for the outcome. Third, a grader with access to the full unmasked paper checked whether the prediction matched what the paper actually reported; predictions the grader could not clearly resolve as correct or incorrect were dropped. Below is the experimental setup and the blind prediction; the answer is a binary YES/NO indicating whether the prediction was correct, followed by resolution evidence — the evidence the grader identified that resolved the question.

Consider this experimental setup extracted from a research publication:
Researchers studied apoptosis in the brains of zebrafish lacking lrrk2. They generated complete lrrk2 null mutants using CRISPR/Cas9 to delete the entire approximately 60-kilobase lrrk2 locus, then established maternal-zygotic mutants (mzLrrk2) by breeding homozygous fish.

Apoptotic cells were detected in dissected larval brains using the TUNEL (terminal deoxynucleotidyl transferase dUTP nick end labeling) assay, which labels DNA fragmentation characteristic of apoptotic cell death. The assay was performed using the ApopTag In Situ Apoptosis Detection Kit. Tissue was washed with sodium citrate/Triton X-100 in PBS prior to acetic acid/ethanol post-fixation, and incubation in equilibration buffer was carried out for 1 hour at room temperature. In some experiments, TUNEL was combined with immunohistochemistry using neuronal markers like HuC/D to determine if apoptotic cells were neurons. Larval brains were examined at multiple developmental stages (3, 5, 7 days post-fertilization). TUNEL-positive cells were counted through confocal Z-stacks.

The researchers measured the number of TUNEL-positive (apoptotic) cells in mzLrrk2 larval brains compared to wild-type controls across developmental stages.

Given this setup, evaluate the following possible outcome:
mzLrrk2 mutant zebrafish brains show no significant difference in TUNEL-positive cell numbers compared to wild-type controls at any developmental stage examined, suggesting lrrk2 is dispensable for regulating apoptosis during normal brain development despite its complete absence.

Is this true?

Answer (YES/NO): NO